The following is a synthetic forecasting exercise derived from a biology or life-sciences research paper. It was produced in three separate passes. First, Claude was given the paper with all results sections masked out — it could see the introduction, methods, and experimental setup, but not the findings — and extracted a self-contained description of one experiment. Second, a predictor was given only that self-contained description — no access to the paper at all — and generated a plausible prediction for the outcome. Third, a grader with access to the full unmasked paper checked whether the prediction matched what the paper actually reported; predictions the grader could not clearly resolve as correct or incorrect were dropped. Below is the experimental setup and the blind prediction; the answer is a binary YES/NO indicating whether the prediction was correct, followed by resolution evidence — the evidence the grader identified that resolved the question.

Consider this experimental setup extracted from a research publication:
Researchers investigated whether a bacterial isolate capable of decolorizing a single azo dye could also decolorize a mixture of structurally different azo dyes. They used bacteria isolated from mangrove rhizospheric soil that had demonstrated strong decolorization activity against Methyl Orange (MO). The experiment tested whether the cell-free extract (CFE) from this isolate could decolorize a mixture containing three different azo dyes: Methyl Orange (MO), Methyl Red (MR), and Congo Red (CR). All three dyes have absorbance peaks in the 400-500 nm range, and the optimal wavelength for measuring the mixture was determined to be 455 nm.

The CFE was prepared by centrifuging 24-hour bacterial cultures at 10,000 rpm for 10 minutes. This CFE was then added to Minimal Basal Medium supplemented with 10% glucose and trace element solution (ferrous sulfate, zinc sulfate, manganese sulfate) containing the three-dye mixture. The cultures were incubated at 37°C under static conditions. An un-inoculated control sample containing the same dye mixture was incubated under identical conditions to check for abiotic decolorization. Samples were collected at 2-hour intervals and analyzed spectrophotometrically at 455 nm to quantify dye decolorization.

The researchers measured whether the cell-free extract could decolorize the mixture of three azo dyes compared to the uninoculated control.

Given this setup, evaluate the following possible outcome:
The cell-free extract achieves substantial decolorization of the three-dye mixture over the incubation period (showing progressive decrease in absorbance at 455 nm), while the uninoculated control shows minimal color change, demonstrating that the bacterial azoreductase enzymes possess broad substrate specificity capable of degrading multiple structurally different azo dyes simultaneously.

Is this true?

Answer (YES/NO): YES